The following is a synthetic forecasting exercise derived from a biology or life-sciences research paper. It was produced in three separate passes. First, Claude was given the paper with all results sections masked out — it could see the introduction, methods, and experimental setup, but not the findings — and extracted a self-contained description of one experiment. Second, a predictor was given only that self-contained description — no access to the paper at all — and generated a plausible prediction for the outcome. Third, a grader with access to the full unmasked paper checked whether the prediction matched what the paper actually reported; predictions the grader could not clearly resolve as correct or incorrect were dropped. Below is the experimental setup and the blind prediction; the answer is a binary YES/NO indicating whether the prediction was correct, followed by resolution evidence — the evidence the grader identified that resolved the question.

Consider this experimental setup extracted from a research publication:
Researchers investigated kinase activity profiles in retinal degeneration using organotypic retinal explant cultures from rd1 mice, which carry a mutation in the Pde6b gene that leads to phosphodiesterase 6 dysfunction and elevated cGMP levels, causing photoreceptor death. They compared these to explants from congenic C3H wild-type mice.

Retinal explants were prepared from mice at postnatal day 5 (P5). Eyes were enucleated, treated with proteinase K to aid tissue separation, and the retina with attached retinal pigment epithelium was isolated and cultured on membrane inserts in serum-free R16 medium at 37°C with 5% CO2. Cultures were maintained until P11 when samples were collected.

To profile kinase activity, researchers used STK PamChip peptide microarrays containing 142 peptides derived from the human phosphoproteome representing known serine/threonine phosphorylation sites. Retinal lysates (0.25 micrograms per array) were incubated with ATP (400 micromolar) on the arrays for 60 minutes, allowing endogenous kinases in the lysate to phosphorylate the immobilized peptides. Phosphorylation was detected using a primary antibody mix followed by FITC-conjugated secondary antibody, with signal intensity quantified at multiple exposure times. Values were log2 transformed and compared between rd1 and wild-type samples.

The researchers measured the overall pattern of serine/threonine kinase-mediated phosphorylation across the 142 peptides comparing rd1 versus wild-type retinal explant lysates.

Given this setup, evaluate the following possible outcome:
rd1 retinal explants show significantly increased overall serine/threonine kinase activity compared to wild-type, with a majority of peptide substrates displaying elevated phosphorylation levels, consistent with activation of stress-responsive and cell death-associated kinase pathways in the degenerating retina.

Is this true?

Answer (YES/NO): NO